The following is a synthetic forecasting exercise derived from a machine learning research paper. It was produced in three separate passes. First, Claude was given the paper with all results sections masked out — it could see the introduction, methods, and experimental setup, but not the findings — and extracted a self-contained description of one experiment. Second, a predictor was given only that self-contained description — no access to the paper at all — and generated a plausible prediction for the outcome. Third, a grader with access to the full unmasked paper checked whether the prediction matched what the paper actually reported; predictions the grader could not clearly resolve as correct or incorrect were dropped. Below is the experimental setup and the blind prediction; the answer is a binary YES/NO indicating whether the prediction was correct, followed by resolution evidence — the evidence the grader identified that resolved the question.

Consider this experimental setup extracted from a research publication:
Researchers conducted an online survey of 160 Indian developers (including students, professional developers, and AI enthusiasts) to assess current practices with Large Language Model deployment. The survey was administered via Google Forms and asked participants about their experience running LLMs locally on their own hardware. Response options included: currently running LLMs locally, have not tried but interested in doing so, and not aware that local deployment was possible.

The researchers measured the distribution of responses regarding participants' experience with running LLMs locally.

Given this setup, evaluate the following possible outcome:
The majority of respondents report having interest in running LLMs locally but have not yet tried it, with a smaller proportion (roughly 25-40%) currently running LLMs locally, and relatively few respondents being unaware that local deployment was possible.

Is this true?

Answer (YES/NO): NO